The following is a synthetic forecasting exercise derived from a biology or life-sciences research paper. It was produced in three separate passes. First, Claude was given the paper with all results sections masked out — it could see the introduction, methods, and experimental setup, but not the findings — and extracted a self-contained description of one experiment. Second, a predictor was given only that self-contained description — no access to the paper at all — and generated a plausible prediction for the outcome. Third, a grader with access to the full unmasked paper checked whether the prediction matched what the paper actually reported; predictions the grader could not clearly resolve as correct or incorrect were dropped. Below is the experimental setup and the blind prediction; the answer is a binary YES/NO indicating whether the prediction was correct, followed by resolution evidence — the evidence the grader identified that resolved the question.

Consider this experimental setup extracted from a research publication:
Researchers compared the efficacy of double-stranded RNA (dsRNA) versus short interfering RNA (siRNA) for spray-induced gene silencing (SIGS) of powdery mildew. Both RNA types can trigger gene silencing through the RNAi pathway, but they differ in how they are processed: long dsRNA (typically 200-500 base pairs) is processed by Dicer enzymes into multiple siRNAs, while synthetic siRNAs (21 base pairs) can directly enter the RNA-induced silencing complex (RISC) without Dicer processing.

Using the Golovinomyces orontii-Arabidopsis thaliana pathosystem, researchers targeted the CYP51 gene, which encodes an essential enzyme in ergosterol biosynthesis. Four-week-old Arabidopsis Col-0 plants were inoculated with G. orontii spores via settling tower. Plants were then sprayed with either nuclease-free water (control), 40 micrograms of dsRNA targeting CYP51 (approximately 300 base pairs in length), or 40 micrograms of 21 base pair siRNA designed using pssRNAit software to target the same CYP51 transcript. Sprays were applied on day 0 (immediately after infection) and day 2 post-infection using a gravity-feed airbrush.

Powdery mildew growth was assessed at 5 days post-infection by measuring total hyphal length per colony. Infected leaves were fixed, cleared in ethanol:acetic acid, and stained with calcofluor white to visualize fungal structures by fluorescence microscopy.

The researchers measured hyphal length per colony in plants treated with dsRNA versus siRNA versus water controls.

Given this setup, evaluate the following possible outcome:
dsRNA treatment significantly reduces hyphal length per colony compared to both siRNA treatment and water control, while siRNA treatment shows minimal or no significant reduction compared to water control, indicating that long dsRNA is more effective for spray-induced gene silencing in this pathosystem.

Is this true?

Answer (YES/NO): NO